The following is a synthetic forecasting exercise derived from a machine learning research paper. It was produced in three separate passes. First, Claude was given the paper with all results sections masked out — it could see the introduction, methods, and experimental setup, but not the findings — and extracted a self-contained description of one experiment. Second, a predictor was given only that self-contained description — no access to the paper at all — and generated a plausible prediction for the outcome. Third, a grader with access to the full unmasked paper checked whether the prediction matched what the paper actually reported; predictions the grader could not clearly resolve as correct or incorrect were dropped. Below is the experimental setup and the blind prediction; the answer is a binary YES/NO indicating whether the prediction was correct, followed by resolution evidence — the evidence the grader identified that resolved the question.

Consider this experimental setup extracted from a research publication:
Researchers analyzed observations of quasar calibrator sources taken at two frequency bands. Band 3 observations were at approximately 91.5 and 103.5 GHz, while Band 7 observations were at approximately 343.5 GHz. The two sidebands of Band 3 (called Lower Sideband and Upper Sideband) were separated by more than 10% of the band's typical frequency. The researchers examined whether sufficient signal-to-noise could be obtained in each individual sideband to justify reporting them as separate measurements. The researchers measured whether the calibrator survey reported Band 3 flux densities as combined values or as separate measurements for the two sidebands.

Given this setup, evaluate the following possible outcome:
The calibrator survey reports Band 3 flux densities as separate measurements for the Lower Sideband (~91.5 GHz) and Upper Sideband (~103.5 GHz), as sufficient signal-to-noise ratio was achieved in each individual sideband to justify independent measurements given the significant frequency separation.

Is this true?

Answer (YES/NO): YES